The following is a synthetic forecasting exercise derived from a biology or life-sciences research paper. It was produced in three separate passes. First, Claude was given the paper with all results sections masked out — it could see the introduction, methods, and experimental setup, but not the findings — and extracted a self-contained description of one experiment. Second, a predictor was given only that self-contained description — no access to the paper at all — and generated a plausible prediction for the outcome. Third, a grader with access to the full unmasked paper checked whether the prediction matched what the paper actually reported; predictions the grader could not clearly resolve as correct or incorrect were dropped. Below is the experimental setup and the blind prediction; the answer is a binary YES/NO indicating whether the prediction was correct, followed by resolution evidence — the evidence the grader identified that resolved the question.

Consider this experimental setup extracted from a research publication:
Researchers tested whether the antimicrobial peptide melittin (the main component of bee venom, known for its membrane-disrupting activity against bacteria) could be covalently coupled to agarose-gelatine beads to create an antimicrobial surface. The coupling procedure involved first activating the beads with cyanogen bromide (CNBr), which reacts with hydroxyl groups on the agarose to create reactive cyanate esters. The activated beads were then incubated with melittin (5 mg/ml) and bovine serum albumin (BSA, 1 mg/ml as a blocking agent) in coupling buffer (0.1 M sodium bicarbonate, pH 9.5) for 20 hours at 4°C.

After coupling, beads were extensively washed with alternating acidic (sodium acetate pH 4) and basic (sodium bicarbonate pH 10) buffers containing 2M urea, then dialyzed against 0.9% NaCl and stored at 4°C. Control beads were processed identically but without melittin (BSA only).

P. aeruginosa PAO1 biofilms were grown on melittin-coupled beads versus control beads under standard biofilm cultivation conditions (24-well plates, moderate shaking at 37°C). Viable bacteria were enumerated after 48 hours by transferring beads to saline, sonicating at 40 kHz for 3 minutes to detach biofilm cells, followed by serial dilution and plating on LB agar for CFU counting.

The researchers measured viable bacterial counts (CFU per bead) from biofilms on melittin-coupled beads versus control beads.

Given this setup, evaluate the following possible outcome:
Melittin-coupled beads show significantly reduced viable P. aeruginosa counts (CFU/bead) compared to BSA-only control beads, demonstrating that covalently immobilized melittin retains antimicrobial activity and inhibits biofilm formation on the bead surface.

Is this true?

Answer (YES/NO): YES